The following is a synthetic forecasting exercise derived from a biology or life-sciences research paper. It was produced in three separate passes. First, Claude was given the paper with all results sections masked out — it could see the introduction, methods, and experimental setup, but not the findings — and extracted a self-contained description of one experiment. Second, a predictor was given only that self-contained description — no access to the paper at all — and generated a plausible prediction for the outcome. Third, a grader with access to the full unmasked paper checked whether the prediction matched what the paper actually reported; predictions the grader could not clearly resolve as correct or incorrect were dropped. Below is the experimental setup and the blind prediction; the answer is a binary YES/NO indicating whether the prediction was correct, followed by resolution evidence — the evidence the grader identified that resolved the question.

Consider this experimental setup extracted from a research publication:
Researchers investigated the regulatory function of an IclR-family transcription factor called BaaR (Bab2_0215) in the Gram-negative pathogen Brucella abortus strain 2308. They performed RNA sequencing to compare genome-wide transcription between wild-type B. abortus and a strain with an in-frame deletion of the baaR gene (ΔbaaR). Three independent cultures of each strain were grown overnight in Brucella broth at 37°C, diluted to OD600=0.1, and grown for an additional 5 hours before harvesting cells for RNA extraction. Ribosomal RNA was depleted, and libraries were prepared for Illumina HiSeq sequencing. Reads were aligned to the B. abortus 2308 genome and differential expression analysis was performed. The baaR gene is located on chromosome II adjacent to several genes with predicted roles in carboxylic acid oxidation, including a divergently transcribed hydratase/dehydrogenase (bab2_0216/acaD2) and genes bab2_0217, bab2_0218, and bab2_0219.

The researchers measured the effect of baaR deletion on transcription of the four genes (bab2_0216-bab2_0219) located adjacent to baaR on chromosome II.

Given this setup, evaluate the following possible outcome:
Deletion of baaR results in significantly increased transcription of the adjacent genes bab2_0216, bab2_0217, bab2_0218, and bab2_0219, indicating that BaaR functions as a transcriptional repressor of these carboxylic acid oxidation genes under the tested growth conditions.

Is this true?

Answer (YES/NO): NO